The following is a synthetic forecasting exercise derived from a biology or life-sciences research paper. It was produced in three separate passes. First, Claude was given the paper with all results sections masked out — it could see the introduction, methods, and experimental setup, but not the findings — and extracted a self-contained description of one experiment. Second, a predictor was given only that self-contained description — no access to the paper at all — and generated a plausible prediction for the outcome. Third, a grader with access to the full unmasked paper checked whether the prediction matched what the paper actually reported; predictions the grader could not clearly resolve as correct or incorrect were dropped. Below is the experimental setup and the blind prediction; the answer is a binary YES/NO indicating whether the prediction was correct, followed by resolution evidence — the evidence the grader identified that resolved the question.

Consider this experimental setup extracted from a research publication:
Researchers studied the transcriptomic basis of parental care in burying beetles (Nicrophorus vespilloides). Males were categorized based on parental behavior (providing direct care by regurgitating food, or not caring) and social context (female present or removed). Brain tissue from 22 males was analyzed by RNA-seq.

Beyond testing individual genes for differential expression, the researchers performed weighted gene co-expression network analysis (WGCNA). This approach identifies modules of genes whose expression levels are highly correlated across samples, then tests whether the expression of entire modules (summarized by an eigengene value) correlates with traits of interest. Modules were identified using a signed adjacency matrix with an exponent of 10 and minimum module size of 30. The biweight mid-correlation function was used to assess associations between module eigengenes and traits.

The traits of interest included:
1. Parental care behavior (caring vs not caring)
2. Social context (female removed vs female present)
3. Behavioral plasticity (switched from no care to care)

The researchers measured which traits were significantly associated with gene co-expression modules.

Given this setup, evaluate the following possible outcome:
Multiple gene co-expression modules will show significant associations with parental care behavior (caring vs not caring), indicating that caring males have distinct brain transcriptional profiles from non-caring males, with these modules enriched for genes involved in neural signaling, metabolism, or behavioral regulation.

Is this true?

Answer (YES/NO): YES